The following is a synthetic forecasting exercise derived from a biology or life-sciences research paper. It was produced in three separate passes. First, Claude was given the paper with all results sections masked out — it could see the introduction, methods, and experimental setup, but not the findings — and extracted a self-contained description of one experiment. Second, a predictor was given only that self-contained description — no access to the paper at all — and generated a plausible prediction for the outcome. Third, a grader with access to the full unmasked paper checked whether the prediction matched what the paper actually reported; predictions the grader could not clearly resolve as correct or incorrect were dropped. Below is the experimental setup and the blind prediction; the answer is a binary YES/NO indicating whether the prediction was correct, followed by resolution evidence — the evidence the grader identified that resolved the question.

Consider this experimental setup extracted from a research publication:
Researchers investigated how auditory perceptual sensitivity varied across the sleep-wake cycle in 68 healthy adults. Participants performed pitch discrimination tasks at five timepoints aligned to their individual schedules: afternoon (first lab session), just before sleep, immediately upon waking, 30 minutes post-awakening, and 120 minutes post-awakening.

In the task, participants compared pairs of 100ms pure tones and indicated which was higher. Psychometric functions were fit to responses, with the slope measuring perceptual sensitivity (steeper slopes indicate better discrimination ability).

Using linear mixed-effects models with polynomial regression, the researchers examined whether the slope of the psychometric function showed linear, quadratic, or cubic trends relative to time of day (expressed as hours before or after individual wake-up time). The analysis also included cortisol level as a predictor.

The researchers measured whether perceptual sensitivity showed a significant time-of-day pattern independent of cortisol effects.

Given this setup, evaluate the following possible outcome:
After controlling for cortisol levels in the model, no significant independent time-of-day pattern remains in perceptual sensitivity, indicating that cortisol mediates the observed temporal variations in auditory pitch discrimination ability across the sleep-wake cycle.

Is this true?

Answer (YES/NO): NO